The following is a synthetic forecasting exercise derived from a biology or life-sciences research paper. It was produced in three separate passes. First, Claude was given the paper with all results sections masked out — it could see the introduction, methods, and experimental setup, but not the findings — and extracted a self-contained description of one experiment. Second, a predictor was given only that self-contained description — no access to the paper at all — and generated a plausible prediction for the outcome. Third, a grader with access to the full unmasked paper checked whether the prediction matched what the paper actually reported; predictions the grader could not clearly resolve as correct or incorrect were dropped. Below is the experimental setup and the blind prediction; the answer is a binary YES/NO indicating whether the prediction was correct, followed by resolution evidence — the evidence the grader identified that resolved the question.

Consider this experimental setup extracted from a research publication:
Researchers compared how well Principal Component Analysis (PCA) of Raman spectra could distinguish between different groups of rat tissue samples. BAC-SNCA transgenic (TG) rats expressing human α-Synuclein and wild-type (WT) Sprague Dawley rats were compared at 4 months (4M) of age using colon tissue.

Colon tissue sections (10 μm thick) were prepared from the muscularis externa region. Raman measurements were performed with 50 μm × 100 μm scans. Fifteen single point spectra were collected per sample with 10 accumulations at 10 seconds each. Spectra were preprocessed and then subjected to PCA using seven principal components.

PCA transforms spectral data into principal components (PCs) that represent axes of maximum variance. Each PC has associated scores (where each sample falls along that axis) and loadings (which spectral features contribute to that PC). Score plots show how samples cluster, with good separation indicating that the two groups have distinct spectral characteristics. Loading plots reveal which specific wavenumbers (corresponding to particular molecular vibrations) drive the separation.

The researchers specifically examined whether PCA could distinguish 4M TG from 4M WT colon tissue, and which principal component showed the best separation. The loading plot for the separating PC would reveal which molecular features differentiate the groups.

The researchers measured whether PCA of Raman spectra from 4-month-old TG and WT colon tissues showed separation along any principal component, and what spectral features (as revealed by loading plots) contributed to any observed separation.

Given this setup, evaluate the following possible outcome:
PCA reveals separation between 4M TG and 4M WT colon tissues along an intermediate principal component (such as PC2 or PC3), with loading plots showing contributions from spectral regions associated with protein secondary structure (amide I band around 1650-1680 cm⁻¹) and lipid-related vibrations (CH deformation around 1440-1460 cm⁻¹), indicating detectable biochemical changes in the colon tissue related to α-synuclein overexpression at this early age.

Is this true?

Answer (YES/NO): NO